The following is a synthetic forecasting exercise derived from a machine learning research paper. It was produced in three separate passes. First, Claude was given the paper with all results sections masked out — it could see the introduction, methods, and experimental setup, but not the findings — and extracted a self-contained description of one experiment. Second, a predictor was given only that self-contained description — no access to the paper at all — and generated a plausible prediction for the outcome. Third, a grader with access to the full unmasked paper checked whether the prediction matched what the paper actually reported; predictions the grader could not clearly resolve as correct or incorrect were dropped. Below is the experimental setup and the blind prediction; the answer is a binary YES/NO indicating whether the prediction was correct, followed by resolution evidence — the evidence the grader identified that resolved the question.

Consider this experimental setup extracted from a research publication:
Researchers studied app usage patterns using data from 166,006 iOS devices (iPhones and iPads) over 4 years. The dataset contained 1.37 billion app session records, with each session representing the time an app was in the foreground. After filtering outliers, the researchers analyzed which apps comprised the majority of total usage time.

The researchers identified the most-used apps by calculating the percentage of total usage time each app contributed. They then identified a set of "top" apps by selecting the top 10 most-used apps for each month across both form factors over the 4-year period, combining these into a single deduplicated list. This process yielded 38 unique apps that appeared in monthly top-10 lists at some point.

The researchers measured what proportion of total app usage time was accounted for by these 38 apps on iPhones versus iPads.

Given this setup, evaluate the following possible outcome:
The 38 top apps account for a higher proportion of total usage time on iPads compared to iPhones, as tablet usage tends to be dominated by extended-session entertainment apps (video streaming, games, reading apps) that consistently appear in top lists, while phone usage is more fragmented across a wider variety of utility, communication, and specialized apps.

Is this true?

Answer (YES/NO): NO